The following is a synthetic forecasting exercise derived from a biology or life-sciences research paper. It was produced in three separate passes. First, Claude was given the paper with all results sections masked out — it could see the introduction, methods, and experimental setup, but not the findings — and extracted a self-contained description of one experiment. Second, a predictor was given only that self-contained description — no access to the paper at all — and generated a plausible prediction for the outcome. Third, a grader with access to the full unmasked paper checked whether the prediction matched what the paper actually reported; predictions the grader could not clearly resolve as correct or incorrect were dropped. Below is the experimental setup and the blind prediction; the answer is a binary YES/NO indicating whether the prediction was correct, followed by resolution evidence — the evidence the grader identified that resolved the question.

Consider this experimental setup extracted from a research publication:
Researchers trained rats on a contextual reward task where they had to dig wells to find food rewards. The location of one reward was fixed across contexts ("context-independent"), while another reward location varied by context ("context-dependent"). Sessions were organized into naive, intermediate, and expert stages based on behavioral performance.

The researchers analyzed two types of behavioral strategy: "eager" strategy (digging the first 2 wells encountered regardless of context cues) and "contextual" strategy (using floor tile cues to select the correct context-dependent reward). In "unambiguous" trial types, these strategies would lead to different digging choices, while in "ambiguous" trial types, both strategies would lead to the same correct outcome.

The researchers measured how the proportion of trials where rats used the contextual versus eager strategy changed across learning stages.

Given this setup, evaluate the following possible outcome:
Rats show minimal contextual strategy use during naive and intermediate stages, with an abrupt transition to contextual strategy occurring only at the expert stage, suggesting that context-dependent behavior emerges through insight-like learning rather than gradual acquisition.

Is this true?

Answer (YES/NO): NO